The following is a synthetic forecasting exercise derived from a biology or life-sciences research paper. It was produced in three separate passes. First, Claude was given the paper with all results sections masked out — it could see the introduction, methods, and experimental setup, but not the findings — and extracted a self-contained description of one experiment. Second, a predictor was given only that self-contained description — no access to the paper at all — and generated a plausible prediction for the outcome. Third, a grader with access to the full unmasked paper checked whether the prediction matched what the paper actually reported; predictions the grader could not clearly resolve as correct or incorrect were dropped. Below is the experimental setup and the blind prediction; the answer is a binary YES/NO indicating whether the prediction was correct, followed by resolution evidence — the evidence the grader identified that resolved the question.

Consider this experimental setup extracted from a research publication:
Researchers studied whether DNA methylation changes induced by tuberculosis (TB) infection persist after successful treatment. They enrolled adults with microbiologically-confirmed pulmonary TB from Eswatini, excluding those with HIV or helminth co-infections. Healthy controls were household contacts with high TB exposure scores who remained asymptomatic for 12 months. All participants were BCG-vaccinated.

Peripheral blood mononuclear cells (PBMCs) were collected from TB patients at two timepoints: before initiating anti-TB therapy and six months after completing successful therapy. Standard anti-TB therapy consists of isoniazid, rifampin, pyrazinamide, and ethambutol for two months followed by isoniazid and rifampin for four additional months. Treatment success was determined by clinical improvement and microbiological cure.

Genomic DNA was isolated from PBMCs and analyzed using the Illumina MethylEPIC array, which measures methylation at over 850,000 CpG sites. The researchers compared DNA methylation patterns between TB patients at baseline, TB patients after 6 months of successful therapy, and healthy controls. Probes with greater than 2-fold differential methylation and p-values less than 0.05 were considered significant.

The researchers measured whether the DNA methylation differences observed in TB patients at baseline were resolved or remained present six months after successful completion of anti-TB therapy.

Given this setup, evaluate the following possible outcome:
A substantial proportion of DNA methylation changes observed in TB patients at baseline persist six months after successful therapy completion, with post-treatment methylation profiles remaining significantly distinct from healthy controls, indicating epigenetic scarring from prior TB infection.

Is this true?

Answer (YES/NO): YES